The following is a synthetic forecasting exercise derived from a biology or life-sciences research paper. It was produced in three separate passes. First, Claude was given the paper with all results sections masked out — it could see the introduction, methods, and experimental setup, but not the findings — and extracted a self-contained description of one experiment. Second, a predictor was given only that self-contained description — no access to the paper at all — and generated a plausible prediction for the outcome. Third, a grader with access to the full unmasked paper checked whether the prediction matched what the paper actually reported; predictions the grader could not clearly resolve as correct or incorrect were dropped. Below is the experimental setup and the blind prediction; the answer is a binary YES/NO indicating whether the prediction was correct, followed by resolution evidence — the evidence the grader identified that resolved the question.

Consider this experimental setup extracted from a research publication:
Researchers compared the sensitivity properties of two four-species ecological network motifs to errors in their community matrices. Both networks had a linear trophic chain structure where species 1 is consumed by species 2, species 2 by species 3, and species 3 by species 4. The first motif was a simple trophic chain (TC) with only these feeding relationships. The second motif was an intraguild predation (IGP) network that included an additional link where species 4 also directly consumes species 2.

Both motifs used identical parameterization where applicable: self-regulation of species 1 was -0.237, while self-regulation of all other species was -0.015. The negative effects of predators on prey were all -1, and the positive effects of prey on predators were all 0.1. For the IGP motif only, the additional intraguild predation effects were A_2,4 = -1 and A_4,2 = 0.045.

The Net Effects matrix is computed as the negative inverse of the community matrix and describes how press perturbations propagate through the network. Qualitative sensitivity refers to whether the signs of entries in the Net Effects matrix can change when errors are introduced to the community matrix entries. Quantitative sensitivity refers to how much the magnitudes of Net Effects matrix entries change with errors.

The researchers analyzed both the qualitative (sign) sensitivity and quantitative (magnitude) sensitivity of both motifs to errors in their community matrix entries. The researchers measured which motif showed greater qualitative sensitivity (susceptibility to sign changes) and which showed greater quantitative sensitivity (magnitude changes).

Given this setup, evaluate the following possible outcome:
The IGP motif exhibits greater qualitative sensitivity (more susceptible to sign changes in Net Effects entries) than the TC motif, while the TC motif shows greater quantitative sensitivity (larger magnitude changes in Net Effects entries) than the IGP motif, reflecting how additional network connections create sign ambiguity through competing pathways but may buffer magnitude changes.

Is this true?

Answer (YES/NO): YES